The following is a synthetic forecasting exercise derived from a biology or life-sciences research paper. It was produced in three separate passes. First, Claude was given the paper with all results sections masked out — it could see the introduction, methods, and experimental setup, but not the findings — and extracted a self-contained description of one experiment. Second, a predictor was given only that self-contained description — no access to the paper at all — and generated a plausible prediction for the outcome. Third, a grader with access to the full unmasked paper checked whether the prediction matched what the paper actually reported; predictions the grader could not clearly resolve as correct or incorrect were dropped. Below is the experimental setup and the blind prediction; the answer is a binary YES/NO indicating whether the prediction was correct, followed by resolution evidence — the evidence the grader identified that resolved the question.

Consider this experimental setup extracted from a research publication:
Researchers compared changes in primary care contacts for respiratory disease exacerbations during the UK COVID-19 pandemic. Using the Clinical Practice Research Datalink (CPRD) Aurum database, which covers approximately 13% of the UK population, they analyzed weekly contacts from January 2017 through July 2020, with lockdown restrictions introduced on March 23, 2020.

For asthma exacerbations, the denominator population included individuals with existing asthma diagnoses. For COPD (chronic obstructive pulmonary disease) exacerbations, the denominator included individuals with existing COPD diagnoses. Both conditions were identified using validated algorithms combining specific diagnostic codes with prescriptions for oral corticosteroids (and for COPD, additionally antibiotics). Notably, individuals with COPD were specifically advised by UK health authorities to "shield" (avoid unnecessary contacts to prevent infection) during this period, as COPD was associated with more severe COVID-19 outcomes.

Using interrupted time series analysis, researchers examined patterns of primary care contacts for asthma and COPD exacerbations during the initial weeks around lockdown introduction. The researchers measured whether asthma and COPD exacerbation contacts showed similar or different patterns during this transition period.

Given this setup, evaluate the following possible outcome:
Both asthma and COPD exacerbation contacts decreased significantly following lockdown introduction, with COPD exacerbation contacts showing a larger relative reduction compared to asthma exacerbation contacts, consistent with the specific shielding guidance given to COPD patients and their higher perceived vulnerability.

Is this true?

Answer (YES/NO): NO